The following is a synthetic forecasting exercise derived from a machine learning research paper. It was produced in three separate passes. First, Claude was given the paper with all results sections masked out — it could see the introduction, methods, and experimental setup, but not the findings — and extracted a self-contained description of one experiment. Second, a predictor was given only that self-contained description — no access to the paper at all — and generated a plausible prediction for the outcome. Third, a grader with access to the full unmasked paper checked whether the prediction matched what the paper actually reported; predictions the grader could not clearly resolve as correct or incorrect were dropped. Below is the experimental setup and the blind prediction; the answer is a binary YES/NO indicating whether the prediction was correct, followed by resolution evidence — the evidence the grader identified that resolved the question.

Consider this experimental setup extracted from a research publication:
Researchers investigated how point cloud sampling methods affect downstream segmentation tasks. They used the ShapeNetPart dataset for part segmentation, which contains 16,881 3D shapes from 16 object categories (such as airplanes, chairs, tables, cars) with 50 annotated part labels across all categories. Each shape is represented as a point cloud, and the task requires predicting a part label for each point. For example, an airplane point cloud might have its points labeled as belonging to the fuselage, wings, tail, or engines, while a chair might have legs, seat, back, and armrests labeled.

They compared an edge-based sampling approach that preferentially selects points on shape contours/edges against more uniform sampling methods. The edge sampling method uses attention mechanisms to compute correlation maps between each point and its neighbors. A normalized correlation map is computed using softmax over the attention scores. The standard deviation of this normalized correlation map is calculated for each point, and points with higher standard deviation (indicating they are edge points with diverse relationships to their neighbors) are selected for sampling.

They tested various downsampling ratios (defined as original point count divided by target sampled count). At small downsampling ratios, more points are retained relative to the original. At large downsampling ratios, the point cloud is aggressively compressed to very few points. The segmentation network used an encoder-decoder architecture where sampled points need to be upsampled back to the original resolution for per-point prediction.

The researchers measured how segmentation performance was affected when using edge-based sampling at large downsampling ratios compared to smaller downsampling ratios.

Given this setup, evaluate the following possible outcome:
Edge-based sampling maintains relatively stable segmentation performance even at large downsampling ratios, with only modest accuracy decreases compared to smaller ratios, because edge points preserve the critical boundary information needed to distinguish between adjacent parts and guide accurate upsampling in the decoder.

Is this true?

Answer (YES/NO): NO